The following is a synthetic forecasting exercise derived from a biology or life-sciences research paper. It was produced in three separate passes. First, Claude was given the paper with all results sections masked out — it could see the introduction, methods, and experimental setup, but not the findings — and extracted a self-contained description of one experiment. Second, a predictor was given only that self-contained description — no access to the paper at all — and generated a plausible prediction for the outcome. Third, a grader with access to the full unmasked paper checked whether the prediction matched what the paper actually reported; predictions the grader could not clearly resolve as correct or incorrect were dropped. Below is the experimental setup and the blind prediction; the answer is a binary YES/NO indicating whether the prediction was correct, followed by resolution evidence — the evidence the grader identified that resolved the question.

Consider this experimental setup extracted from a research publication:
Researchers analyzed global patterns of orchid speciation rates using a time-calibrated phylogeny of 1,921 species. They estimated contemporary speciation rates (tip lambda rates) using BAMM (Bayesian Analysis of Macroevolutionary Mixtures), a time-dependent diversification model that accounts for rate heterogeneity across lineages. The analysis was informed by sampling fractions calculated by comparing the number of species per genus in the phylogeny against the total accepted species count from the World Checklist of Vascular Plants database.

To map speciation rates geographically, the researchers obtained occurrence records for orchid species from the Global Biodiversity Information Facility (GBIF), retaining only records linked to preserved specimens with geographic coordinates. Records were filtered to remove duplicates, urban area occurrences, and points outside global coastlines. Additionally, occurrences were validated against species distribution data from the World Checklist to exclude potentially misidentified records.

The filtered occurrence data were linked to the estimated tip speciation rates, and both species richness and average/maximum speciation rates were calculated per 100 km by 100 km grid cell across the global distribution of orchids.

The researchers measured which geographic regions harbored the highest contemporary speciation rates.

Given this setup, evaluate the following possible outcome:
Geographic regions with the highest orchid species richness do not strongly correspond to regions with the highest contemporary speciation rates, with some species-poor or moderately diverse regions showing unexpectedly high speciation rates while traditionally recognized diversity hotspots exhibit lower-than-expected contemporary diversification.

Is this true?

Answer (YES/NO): NO